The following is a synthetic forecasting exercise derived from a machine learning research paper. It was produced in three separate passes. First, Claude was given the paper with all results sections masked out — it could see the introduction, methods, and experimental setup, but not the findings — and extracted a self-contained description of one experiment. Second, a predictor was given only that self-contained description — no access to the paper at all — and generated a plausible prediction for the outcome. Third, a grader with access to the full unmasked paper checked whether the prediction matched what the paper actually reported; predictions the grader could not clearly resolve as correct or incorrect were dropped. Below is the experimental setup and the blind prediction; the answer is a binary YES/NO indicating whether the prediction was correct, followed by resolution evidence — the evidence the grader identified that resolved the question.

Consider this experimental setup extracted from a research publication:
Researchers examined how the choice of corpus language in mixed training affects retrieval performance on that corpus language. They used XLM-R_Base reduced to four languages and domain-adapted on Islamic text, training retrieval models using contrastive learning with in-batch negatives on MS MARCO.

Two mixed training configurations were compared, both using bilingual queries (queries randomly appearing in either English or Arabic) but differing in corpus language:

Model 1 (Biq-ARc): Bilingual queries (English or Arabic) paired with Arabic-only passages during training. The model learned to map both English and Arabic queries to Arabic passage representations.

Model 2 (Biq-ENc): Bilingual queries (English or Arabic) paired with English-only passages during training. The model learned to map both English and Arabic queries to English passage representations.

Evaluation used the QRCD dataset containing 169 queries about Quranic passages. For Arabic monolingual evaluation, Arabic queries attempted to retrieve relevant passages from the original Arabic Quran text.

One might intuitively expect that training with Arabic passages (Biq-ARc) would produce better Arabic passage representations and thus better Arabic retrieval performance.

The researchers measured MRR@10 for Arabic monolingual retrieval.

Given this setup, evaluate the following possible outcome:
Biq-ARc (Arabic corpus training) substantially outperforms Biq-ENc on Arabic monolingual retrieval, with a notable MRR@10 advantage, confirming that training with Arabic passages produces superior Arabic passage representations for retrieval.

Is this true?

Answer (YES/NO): NO